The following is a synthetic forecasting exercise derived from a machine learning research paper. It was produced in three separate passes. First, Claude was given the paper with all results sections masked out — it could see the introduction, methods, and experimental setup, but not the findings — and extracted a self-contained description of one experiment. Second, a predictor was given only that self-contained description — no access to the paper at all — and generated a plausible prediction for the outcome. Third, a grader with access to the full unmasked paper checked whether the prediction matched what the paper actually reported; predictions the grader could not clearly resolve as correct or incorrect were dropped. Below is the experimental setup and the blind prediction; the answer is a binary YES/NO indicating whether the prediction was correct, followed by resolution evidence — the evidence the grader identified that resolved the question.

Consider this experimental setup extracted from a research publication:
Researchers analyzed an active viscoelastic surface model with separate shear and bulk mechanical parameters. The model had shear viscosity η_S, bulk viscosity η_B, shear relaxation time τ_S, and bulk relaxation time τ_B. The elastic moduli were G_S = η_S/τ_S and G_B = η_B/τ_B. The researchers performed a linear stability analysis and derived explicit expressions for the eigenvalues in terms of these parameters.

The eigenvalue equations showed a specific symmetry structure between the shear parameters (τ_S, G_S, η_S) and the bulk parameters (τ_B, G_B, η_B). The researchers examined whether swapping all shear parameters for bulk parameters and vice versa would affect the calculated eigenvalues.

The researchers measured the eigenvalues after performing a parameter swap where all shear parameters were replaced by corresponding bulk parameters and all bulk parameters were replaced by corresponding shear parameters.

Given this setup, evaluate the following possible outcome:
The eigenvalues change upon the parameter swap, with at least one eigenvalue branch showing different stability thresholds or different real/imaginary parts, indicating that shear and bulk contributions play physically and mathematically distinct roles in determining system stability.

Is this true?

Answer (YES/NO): NO